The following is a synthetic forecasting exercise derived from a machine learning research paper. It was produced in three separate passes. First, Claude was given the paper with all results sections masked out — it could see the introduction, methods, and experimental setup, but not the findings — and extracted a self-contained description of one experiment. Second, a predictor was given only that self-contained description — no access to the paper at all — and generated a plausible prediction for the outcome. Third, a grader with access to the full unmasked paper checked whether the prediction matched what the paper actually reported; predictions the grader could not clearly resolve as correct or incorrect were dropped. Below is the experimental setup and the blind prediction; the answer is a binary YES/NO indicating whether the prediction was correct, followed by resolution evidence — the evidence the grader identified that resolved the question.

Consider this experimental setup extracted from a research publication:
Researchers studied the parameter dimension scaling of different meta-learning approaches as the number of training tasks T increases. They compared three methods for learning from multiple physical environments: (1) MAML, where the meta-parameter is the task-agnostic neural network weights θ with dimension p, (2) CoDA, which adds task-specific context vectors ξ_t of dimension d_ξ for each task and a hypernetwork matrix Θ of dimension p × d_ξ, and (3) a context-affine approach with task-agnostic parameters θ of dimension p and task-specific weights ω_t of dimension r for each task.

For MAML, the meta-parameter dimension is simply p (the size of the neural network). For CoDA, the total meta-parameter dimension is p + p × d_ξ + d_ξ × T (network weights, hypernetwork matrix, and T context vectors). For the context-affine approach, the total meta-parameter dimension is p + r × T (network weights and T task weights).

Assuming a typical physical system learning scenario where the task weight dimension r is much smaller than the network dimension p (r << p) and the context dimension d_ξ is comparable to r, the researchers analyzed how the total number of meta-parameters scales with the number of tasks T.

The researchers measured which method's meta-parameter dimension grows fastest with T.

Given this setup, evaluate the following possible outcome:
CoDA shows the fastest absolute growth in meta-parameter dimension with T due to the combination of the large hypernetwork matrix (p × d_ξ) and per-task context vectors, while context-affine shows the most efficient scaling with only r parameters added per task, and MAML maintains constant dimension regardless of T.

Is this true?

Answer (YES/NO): NO